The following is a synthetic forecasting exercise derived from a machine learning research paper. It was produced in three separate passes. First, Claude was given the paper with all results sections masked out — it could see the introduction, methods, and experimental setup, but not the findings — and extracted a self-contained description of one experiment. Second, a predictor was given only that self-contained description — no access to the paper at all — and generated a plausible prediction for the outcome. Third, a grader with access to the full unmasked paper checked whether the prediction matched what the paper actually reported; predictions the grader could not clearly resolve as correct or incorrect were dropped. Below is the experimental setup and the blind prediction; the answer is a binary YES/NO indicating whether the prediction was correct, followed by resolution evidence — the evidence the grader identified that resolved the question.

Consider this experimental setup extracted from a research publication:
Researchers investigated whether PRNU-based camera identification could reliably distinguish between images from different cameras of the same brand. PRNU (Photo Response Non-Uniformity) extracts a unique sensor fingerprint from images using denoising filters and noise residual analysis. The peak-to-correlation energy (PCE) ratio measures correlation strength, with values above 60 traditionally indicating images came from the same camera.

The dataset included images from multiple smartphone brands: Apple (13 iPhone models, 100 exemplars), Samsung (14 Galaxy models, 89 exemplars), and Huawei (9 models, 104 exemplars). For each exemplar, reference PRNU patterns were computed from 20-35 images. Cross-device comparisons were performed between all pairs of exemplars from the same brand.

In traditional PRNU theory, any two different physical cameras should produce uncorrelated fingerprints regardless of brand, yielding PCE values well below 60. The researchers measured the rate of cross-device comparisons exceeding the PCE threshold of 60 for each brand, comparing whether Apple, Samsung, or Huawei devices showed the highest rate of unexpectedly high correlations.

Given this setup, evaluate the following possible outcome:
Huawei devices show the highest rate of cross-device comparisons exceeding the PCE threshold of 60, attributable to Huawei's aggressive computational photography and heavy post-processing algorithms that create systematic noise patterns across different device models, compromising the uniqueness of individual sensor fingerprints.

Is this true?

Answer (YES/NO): YES